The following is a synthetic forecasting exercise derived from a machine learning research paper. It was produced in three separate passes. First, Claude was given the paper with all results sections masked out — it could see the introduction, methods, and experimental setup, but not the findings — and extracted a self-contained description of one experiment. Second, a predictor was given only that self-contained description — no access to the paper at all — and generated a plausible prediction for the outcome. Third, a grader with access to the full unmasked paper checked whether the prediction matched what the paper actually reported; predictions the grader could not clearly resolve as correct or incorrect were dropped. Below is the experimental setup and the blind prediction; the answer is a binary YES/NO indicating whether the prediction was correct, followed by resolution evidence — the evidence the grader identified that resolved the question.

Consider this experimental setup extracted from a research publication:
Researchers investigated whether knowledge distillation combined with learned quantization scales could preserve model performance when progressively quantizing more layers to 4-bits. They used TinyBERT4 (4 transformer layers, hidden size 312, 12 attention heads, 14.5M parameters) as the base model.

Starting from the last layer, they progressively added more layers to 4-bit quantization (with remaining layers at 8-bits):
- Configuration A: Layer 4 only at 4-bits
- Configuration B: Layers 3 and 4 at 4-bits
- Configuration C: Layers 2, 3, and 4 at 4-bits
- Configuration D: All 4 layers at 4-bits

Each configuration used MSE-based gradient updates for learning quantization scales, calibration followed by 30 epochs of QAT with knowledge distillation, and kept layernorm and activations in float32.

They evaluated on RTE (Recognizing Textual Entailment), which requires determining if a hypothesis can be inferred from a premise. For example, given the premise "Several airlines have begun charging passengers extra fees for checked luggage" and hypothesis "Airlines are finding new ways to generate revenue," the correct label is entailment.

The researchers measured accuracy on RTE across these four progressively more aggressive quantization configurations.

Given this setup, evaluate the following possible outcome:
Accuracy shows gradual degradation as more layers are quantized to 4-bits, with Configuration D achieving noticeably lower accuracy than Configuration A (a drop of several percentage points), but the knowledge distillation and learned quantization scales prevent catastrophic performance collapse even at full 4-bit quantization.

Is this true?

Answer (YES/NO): NO